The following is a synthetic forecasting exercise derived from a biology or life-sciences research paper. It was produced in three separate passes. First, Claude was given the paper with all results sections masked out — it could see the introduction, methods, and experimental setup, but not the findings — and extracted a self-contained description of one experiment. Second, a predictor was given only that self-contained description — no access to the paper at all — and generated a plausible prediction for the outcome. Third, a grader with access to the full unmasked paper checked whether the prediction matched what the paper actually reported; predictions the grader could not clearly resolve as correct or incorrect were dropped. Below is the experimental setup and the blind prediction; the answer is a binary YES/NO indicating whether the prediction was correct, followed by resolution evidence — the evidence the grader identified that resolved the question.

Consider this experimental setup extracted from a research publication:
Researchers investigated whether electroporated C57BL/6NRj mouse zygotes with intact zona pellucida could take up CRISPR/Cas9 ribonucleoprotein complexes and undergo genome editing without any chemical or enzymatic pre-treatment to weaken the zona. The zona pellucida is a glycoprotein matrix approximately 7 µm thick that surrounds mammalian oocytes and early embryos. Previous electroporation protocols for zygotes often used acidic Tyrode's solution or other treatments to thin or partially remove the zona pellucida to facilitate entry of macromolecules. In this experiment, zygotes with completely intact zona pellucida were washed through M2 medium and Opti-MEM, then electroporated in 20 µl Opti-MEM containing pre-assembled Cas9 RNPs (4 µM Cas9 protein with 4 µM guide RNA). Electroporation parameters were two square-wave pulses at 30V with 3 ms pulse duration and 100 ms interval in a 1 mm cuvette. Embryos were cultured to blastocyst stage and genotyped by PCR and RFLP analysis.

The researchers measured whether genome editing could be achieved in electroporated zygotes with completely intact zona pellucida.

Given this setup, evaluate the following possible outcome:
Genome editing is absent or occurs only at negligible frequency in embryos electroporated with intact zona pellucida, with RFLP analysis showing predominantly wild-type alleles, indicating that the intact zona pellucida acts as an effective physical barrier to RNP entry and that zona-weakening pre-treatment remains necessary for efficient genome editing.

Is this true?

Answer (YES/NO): NO